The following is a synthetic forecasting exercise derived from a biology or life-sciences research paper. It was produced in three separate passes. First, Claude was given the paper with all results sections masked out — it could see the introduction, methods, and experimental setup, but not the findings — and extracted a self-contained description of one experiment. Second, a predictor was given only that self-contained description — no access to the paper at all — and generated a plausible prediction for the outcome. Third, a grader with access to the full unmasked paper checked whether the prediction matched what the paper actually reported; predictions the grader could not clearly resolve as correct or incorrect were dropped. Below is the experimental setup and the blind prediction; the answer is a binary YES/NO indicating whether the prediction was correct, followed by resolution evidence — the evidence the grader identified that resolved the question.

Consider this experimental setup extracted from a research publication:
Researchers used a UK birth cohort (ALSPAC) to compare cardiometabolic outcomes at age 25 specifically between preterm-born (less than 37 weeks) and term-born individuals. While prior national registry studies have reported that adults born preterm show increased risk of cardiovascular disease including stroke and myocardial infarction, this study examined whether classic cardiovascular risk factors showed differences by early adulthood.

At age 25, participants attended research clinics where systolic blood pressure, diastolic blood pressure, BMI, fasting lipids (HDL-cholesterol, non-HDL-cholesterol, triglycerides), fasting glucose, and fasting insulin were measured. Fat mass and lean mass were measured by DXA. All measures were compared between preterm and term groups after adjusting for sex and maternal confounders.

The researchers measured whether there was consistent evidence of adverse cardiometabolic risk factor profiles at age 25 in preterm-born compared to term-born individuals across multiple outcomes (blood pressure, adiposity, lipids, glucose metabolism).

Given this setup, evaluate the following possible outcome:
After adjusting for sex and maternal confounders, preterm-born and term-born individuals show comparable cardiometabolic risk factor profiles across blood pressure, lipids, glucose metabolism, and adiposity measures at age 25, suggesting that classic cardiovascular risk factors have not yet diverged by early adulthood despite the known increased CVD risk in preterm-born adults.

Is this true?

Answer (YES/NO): NO